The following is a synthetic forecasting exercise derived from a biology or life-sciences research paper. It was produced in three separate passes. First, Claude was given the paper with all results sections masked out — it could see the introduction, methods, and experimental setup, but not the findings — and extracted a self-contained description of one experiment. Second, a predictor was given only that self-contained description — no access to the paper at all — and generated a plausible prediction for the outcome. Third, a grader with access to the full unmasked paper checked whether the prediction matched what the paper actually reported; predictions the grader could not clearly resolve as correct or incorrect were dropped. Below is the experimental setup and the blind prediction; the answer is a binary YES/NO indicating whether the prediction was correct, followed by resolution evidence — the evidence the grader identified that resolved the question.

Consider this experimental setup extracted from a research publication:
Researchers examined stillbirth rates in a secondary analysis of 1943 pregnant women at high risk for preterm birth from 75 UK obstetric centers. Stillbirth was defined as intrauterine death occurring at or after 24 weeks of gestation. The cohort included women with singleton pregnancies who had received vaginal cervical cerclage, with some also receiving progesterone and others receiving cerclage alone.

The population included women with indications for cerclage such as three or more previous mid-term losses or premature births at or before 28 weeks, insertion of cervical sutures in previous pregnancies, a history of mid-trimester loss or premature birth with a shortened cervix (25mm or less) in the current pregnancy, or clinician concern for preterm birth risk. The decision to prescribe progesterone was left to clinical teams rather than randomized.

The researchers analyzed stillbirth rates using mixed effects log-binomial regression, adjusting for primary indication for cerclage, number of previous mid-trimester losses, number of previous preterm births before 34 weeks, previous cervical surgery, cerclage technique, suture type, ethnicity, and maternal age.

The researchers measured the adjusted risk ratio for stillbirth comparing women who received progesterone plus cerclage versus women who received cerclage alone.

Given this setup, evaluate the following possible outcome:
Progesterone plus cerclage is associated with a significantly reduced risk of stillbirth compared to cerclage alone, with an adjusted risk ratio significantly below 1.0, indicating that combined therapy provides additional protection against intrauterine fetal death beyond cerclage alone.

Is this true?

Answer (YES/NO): NO